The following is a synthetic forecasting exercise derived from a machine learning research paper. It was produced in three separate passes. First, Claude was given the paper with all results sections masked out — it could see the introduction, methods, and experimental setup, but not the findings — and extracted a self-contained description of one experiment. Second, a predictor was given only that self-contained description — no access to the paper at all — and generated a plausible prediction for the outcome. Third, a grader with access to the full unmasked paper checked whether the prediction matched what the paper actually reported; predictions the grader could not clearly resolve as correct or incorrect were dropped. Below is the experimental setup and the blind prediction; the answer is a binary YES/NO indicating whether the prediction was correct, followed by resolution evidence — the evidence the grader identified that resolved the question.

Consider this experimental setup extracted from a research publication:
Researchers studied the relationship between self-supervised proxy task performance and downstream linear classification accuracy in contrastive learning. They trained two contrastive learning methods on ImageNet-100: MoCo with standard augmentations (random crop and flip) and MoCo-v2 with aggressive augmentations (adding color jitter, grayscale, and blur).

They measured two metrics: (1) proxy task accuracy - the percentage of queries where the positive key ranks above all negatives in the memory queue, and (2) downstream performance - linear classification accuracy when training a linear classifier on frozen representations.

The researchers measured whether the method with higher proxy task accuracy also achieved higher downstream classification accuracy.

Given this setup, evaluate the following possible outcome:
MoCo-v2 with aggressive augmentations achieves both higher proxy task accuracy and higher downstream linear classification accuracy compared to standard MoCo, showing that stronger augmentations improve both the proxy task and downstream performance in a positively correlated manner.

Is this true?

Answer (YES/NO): NO